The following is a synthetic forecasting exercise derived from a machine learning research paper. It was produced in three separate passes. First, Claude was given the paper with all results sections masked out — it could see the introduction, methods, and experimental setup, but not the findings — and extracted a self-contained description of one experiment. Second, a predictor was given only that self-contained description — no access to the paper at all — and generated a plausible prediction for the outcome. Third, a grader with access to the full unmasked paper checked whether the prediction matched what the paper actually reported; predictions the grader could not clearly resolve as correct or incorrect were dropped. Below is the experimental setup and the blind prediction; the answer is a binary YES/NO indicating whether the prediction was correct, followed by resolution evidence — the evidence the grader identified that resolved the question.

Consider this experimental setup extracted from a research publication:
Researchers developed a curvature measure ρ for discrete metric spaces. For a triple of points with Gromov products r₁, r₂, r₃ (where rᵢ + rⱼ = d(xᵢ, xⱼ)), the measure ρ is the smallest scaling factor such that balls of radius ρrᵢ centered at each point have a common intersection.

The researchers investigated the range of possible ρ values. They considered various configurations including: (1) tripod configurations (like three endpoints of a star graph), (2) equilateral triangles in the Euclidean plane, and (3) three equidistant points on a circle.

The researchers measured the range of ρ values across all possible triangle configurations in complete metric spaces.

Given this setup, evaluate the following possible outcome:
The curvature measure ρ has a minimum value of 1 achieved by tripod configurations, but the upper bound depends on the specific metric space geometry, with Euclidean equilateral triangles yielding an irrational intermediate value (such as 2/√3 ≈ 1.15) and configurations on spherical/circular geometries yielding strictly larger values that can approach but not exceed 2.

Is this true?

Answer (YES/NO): NO